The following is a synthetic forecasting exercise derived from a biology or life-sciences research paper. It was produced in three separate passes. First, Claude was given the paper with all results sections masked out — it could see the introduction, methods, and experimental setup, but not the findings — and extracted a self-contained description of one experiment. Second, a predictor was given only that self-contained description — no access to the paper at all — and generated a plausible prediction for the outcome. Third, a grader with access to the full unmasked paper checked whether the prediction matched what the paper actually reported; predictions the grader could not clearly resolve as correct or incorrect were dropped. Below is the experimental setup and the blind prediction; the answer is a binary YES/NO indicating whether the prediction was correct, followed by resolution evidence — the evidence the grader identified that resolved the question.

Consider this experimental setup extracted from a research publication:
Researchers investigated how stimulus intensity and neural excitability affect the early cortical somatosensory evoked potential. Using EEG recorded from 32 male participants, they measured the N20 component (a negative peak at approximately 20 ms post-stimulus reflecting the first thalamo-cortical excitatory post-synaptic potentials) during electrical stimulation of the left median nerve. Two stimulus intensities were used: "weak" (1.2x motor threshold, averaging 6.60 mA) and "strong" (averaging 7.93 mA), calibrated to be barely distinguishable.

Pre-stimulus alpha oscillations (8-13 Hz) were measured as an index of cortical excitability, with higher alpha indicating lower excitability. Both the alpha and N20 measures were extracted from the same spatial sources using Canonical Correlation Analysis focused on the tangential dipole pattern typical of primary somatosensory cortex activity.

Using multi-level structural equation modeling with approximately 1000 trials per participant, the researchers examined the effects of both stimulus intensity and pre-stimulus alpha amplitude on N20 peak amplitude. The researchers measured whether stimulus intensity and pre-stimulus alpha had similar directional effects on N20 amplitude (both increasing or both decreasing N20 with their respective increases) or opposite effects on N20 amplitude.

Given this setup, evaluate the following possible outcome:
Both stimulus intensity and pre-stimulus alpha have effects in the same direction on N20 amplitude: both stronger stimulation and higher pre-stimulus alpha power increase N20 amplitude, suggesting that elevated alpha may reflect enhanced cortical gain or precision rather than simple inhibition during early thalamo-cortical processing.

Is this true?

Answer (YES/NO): YES